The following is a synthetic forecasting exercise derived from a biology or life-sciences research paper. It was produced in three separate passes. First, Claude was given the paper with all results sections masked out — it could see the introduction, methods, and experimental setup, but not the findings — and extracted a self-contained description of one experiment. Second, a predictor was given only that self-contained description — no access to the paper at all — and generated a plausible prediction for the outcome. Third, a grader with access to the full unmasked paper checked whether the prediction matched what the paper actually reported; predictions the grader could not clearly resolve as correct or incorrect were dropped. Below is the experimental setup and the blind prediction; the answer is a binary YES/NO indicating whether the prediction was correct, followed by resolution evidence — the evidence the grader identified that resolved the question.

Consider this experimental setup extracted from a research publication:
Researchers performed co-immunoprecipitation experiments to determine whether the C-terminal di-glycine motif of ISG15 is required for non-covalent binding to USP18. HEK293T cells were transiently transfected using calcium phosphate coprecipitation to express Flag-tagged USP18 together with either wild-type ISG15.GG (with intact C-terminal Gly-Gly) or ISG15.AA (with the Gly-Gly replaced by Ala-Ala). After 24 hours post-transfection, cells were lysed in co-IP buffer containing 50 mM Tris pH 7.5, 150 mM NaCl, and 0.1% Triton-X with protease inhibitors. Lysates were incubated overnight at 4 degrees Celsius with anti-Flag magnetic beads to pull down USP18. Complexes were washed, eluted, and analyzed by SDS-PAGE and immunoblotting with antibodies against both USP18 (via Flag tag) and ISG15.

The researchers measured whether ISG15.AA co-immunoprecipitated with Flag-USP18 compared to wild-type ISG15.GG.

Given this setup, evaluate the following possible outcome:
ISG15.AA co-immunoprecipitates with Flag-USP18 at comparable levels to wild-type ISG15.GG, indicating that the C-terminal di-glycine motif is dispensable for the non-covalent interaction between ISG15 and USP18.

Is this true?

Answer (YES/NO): NO